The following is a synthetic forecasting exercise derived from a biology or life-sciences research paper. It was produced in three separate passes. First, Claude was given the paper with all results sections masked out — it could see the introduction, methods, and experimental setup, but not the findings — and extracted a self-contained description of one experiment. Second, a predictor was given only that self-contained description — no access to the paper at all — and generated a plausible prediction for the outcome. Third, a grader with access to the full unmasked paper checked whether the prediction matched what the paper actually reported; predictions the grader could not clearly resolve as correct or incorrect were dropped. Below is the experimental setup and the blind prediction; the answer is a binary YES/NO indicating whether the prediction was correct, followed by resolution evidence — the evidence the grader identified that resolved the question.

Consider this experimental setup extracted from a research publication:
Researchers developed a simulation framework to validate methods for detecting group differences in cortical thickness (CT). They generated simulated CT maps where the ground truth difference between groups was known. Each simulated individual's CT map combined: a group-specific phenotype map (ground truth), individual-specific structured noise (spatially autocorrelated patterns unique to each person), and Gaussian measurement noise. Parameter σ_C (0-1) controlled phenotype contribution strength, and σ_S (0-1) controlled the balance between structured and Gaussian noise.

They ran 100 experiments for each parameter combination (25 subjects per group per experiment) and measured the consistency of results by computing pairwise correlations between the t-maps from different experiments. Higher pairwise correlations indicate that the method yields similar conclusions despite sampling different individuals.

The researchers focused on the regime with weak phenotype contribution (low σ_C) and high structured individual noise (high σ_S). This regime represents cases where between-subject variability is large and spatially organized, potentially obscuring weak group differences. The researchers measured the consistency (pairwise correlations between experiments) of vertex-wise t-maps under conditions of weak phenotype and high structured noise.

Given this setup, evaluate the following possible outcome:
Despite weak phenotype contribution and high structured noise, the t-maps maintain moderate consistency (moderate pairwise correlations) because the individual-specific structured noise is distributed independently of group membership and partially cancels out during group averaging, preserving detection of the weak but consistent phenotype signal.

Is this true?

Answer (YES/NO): NO